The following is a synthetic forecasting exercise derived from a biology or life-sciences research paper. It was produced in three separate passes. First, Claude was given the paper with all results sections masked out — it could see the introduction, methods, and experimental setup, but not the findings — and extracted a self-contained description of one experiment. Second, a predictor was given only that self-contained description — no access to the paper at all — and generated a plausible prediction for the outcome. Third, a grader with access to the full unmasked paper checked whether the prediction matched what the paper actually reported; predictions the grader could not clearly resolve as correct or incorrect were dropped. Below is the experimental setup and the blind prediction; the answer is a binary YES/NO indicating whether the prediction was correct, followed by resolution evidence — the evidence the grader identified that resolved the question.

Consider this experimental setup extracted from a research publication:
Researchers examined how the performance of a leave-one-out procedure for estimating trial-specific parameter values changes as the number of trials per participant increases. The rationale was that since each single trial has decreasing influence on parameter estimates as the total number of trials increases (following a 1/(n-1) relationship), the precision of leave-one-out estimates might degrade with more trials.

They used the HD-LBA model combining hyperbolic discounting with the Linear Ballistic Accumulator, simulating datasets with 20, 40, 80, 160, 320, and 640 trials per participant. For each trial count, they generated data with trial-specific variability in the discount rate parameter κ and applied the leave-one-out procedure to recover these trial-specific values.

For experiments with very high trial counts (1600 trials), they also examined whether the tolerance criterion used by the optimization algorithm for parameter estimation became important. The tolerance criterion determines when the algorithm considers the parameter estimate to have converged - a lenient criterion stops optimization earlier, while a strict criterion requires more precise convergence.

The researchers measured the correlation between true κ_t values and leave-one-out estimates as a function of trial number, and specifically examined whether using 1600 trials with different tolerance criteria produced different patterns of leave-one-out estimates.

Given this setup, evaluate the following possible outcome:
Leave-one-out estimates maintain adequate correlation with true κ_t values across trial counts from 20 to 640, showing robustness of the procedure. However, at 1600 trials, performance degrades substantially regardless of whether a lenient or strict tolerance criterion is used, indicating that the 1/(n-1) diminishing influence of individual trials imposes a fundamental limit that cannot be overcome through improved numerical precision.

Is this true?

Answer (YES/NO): NO